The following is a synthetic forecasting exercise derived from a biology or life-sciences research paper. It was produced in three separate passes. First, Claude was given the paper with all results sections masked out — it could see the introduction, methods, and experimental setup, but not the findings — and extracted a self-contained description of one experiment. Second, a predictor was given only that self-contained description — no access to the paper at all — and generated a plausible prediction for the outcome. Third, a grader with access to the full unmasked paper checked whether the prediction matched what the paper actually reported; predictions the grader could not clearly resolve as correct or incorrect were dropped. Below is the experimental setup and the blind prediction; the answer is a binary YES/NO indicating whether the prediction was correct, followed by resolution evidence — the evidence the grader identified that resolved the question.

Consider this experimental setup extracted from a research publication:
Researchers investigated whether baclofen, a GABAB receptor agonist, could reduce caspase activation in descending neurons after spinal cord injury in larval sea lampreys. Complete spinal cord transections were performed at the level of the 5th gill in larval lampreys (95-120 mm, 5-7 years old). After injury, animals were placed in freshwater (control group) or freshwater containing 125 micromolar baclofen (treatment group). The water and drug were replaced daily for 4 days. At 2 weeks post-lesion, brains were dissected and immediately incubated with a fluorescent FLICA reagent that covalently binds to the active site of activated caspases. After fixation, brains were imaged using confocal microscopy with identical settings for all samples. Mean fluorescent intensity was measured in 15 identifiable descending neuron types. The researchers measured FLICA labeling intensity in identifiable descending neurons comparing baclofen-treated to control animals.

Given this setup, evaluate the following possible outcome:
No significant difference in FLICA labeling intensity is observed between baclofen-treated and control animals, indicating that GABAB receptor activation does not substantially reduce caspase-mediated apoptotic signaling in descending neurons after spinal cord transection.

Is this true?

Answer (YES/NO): NO